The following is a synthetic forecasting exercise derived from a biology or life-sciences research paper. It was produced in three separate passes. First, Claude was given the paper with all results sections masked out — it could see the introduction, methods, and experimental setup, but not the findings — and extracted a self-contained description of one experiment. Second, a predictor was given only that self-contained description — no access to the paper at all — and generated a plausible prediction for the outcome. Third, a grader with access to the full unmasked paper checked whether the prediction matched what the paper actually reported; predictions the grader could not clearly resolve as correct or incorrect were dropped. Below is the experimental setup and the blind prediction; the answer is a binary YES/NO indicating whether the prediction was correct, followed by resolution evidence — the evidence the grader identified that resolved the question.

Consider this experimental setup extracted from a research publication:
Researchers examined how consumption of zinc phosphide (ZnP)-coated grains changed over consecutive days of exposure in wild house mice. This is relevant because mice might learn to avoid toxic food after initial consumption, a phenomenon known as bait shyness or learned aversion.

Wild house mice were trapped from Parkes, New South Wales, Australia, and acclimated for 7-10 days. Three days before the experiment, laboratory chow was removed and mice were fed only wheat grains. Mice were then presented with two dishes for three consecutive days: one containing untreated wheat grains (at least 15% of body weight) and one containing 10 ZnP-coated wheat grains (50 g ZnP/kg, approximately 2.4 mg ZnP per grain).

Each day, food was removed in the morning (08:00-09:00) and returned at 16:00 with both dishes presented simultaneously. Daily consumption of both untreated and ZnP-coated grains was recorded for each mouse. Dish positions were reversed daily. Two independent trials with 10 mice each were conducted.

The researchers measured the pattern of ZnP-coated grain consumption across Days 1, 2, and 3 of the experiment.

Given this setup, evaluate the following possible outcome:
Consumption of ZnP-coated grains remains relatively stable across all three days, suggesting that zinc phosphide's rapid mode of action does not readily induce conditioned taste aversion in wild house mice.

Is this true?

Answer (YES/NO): NO